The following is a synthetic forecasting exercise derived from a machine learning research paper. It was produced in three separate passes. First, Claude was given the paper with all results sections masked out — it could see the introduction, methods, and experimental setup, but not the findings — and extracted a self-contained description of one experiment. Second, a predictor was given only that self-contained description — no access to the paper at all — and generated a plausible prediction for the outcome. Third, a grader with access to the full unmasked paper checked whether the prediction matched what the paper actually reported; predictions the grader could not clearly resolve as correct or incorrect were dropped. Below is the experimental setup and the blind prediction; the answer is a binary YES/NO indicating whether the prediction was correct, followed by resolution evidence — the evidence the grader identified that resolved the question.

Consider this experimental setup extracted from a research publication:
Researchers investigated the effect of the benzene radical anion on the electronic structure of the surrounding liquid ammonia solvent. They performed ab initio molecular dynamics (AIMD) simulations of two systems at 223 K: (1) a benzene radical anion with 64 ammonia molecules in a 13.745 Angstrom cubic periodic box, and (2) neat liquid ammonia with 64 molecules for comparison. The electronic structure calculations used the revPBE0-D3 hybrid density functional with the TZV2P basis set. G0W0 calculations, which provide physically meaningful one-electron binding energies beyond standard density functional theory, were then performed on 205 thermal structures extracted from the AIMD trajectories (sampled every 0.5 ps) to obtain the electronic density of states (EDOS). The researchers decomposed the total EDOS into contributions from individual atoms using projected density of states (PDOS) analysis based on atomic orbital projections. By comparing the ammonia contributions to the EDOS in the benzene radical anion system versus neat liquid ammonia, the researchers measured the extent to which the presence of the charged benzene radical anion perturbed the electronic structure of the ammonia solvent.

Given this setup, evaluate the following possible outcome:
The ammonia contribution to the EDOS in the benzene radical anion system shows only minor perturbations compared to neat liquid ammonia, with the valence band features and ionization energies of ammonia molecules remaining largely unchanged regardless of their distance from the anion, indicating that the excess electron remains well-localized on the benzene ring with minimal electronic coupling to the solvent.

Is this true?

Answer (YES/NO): NO